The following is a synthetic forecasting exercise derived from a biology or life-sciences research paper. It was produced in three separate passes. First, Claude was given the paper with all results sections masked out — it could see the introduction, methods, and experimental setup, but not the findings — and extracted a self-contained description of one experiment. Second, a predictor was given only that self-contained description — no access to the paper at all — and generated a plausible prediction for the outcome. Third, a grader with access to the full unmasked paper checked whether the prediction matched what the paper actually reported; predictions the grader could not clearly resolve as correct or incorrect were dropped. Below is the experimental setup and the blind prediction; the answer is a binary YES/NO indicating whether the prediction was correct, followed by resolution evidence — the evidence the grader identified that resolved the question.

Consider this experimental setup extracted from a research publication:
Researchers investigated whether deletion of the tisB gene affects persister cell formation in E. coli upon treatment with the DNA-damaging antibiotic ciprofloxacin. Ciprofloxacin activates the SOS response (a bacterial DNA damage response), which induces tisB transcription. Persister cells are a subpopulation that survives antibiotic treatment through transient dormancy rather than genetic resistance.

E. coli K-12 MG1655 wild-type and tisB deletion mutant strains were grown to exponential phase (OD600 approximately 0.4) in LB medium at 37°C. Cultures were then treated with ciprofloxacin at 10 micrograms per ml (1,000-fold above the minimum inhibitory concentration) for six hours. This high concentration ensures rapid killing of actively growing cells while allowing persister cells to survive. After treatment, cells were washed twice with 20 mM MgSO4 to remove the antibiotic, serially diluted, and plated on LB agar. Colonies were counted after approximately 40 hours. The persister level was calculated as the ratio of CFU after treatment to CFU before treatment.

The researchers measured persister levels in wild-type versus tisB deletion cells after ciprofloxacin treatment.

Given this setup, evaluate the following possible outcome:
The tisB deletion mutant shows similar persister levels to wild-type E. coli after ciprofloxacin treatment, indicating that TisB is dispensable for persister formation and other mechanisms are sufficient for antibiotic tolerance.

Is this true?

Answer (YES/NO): NO